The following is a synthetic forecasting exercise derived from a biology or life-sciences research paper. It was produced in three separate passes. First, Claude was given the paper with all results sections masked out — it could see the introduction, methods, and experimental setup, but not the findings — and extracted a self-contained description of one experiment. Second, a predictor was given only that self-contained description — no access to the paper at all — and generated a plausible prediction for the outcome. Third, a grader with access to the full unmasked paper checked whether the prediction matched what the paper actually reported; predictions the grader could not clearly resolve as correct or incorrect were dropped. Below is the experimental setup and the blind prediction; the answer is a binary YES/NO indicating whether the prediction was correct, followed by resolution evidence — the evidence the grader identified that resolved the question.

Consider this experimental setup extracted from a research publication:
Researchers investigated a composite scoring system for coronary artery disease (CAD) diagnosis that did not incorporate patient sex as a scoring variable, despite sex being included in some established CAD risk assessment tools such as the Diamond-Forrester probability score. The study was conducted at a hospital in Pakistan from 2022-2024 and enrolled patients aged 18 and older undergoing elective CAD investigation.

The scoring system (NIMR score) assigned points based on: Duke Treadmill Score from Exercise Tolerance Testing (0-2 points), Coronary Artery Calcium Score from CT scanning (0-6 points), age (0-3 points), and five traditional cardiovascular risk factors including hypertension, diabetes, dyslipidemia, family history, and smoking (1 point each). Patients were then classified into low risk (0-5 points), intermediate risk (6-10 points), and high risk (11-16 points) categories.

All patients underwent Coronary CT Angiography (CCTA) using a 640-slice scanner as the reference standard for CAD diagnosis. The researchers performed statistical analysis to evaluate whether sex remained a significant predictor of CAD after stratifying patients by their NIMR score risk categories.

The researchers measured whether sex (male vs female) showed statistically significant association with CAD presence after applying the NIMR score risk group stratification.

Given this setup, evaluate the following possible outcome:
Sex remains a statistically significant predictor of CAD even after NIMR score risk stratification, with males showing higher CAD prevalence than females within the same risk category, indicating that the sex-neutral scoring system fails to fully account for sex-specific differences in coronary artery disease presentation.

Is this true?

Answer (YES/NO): NO